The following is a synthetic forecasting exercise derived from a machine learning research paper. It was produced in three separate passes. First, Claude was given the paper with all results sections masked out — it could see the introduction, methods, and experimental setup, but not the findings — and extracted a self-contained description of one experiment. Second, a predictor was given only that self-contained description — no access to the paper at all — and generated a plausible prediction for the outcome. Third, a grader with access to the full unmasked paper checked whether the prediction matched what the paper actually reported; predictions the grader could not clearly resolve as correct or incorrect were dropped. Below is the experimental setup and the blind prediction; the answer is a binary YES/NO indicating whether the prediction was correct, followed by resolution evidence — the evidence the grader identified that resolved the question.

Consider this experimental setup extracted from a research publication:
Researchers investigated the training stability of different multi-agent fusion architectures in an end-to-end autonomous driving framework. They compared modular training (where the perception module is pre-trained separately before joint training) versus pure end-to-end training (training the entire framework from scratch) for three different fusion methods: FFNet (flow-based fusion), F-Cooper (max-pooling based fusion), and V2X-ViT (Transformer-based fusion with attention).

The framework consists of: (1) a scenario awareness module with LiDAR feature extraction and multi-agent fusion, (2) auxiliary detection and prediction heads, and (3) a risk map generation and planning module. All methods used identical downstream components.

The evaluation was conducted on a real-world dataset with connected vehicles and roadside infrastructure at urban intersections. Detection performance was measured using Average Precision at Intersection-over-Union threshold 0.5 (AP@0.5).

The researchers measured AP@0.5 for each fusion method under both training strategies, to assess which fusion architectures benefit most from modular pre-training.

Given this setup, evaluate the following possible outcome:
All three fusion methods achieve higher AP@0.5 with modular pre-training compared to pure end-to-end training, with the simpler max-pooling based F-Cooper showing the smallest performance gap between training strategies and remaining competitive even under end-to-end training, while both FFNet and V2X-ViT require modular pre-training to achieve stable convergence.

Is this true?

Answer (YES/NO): NO